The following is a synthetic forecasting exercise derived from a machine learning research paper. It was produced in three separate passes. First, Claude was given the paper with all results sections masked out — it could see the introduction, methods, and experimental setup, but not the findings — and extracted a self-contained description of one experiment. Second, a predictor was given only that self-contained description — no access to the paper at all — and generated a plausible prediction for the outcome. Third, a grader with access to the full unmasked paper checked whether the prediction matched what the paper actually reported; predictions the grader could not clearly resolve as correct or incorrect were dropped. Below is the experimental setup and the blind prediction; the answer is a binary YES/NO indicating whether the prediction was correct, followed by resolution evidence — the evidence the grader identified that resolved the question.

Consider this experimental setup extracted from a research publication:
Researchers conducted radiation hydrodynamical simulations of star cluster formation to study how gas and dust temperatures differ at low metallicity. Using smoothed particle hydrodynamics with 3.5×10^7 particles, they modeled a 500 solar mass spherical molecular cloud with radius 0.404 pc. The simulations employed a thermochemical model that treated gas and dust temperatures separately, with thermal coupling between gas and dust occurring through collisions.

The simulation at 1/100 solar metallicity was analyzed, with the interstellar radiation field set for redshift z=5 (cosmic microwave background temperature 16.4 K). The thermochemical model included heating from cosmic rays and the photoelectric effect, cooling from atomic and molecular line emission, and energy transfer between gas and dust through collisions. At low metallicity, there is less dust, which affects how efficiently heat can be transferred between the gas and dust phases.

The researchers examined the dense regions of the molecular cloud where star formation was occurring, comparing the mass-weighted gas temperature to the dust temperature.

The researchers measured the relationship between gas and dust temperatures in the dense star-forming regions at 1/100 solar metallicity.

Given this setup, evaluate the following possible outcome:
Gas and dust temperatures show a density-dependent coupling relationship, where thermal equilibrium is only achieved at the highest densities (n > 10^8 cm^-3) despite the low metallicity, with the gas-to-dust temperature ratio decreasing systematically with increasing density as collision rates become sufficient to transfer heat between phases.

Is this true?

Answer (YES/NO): YES